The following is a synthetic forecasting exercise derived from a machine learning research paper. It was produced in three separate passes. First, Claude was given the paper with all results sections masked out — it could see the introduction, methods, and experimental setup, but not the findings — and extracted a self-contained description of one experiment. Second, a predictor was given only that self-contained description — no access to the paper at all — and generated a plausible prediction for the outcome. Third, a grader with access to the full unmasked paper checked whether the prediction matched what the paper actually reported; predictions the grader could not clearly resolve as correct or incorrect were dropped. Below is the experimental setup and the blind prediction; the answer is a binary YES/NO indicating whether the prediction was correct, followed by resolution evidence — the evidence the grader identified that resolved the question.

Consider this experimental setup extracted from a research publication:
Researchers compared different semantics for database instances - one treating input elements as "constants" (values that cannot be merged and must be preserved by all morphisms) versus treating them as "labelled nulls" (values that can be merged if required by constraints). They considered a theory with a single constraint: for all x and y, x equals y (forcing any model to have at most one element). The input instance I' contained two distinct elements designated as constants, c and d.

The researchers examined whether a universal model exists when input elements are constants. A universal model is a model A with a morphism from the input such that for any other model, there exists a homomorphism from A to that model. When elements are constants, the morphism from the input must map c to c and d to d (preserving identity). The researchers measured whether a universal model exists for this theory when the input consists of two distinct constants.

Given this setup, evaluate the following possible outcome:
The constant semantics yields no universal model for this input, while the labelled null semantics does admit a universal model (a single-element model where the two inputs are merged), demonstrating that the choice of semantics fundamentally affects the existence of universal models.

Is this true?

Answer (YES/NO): YES